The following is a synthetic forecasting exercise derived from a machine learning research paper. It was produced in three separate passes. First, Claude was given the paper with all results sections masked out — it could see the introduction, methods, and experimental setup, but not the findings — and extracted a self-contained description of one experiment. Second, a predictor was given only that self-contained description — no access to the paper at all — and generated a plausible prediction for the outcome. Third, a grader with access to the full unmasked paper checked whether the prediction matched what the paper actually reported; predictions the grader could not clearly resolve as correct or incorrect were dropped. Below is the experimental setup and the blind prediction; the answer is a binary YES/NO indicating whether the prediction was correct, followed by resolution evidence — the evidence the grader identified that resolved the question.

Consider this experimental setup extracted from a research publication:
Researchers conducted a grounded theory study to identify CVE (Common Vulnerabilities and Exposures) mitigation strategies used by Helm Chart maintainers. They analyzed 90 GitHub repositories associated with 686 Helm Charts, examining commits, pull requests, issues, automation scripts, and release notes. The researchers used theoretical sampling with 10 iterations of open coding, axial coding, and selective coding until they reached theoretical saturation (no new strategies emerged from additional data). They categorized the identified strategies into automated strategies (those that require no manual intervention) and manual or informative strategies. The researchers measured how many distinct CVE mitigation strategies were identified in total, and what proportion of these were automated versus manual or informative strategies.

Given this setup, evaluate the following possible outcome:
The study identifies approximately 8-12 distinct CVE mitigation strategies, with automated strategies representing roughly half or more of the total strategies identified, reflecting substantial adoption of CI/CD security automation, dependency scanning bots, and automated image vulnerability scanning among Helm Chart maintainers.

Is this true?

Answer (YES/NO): NO